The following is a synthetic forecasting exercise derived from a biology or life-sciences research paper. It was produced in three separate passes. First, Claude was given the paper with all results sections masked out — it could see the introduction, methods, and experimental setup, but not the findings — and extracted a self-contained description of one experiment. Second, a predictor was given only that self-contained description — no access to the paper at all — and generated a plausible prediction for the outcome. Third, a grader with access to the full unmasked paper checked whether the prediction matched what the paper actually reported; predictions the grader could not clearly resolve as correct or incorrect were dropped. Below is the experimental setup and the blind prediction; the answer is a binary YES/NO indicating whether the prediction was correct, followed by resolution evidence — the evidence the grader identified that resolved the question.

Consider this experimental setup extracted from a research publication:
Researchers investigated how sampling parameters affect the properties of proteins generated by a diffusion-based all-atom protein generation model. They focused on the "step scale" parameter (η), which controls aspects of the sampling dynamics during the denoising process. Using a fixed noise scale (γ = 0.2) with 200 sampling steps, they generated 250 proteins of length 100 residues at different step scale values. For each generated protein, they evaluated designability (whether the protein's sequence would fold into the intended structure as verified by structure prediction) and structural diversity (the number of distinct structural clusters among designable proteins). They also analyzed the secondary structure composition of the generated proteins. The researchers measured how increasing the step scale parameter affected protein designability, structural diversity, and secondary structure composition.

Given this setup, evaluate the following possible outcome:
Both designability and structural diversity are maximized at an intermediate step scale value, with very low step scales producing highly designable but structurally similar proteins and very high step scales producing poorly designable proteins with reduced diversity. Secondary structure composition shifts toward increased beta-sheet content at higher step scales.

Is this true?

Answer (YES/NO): NO